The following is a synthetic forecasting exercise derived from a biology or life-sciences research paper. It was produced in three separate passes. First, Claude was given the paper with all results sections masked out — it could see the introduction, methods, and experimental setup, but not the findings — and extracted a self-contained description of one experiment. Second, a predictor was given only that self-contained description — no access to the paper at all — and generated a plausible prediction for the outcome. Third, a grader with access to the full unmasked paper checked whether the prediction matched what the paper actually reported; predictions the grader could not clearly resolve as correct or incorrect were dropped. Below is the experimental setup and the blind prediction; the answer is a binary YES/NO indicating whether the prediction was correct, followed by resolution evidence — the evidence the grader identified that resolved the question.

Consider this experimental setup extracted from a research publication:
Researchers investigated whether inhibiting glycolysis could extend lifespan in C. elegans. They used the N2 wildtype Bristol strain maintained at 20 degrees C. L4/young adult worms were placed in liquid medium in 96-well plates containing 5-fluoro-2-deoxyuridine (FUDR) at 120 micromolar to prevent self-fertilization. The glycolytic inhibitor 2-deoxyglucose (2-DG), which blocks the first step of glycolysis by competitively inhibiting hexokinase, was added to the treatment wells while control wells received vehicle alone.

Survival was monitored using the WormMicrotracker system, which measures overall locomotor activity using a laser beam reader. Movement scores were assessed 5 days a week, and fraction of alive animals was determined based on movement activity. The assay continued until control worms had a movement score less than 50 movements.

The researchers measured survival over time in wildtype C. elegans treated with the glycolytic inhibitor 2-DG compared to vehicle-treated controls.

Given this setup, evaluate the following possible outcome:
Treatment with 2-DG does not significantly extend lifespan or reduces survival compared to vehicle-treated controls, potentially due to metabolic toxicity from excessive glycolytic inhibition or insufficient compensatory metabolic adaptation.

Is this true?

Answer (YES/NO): NO